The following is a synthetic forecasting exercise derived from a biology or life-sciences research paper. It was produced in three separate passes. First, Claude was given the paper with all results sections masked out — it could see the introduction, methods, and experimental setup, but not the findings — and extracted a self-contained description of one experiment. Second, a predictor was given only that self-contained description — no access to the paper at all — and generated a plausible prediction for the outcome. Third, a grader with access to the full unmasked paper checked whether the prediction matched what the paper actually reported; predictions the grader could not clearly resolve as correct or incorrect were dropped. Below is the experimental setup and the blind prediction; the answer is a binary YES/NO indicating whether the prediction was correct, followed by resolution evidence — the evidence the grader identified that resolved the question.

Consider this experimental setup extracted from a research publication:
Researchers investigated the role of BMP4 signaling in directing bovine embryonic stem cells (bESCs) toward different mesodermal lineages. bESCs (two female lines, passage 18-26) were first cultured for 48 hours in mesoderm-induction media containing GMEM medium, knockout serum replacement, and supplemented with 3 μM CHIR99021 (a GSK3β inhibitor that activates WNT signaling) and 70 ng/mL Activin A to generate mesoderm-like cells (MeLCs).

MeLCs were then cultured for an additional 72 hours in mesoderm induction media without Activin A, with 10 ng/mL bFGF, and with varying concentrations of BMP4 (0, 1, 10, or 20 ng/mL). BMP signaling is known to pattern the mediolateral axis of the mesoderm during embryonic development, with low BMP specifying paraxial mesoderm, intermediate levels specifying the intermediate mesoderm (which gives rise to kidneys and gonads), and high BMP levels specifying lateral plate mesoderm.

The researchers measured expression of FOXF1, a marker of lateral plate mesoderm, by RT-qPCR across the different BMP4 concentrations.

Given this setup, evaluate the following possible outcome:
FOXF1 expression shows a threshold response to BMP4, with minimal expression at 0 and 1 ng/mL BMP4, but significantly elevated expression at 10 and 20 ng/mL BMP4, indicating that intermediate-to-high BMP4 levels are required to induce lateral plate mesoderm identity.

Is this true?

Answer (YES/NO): NO